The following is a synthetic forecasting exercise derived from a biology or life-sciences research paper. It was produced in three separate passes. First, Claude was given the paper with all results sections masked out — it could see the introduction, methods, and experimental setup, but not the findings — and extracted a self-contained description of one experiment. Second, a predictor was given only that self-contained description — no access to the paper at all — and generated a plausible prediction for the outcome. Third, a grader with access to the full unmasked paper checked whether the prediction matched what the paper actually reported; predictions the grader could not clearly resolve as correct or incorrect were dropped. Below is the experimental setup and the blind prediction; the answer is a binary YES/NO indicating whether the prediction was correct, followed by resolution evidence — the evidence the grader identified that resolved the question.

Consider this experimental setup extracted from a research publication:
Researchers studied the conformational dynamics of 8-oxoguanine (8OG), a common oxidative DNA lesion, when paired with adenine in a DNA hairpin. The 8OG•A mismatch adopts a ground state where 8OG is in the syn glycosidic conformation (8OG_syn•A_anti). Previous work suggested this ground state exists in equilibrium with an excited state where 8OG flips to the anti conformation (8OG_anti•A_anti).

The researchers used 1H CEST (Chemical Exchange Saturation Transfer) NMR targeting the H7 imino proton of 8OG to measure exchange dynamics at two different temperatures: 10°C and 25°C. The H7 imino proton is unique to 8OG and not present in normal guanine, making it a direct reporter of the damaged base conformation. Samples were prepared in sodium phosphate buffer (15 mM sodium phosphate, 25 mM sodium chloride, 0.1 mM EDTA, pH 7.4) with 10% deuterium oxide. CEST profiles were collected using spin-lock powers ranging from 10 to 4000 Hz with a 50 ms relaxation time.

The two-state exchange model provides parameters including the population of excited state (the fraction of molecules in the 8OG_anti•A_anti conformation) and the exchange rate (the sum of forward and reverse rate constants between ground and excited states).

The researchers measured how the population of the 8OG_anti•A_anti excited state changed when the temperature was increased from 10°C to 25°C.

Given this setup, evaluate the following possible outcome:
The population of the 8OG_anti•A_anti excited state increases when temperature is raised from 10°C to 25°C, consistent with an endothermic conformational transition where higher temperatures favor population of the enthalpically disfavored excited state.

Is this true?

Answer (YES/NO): NO